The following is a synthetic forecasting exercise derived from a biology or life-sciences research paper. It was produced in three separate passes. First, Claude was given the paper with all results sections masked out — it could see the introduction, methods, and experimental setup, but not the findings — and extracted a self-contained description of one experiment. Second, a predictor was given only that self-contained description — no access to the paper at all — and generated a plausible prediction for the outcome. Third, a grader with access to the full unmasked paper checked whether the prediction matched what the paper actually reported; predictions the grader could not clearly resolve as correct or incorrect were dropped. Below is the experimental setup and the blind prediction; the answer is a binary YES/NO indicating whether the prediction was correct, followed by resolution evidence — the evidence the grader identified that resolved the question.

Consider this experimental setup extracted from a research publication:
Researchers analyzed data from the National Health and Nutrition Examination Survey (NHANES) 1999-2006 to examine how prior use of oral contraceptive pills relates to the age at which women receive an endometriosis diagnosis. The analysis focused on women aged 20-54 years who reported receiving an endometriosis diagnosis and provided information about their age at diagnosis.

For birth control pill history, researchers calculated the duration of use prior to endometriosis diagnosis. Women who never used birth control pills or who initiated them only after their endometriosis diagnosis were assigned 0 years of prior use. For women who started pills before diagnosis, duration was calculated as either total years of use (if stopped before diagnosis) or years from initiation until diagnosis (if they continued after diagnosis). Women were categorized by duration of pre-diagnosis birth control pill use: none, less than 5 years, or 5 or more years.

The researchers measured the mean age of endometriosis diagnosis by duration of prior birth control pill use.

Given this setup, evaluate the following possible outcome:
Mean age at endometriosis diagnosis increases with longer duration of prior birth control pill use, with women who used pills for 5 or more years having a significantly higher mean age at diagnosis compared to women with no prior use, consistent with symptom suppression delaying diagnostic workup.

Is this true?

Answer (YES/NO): YES